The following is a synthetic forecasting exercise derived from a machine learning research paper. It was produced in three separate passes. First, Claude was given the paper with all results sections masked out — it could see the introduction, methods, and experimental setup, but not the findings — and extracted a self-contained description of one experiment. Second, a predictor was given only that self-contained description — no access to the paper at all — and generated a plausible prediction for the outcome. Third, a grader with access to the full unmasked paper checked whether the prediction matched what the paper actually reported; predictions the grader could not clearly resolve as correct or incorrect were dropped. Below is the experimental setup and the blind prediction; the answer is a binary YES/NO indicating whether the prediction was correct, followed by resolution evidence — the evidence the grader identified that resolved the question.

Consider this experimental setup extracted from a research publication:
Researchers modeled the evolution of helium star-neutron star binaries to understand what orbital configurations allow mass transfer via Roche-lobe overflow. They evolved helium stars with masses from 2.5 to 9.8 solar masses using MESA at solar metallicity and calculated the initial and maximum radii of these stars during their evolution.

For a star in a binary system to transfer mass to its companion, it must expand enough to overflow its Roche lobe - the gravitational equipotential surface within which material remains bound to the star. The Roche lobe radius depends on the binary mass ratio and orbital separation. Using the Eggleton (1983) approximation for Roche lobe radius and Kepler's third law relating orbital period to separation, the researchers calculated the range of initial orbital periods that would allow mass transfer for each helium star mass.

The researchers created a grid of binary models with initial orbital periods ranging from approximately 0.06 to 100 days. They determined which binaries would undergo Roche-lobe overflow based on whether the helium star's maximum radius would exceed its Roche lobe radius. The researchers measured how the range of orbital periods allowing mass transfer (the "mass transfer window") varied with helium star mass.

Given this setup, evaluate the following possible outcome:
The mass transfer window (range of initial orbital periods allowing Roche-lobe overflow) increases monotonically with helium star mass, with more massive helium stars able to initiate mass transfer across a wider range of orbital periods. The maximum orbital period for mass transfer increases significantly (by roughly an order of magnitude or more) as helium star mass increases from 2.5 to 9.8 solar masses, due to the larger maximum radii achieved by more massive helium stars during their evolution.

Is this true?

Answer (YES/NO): NO